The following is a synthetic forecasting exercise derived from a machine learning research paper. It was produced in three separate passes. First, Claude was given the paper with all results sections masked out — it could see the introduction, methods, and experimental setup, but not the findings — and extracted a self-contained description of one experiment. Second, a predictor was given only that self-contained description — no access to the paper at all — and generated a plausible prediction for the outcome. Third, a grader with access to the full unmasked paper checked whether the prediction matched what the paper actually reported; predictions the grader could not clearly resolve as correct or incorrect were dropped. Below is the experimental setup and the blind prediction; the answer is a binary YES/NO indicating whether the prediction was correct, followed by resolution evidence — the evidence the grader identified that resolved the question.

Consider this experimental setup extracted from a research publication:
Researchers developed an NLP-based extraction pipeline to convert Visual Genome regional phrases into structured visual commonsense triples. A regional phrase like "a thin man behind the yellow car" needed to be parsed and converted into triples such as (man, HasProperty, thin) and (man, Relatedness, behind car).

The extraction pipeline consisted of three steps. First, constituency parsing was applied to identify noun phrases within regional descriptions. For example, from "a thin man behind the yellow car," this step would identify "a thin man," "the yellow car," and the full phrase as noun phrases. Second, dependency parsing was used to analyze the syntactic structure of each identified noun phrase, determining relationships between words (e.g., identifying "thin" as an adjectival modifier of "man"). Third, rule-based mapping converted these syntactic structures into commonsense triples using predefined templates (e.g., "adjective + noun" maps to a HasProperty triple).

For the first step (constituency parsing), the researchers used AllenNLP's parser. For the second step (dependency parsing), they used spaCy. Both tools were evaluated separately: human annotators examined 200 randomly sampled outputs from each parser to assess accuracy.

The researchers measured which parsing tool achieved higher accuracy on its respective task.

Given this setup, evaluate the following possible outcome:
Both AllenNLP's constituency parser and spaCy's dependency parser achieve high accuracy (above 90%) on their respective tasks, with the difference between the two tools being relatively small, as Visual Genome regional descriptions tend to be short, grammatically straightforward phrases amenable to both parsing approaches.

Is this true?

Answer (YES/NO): YES